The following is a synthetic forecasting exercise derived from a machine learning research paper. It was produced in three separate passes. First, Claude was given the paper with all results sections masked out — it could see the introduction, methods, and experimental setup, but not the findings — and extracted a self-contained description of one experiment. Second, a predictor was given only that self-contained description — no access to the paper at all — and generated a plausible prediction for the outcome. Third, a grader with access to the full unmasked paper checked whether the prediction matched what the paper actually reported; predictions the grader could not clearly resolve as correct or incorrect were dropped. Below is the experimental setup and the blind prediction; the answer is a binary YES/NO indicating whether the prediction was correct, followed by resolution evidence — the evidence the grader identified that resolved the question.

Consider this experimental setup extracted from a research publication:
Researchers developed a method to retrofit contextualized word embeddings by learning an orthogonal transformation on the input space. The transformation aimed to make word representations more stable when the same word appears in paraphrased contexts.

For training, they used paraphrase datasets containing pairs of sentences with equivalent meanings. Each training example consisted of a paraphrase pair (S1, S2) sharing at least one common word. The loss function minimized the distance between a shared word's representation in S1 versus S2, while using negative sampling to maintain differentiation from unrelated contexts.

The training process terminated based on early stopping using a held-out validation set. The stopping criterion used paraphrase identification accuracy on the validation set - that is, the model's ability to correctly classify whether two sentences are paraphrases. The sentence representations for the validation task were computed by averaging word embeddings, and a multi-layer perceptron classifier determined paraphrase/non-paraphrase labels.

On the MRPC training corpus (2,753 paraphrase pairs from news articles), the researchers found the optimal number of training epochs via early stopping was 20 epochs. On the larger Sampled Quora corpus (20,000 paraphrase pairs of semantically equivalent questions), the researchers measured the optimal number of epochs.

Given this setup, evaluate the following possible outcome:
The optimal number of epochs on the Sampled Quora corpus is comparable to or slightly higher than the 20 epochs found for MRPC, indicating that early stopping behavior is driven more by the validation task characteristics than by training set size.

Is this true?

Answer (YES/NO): NO